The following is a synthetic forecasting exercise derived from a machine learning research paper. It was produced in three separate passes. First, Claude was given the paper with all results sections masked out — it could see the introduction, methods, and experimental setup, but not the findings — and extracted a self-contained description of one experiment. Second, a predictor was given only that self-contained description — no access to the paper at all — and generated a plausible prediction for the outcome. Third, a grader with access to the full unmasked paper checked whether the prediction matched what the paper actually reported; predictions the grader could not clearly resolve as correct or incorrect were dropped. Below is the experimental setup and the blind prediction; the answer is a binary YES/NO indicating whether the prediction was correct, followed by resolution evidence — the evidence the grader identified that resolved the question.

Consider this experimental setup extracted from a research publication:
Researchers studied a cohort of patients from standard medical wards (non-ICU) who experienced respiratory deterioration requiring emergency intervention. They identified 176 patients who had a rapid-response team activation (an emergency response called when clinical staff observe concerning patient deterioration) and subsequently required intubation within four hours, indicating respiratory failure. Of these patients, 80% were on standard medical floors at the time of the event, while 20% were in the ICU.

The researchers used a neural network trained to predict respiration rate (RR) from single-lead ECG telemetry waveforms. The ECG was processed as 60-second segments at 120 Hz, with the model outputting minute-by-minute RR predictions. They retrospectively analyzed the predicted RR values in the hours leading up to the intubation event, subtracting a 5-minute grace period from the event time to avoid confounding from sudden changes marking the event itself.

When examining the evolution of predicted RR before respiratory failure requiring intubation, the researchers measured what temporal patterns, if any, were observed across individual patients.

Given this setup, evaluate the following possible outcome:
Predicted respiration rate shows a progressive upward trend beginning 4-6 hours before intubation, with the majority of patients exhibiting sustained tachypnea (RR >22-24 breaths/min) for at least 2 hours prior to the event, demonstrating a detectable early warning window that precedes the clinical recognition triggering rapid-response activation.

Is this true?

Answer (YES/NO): NO